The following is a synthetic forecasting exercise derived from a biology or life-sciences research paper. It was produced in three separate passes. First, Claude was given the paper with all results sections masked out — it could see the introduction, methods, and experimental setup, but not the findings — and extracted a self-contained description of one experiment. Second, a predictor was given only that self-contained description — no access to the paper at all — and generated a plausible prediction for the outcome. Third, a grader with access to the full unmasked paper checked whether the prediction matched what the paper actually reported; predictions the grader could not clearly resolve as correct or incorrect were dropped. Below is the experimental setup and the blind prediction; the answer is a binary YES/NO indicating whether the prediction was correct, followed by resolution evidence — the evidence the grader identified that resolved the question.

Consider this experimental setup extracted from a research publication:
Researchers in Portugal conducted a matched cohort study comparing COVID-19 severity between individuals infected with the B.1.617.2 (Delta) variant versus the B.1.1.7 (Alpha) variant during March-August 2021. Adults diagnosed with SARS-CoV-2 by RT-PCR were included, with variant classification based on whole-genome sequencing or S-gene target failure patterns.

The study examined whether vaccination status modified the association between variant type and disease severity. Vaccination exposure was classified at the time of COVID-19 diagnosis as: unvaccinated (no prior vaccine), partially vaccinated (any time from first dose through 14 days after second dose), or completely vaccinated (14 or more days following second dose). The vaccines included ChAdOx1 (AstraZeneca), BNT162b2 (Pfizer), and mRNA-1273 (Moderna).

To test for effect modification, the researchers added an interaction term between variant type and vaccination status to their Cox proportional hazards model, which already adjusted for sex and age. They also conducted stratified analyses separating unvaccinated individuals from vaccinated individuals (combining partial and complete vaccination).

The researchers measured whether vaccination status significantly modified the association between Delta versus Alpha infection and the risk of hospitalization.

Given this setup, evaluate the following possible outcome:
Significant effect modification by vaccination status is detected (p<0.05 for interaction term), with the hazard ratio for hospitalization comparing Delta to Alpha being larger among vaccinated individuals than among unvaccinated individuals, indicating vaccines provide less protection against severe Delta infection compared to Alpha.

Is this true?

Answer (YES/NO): NO